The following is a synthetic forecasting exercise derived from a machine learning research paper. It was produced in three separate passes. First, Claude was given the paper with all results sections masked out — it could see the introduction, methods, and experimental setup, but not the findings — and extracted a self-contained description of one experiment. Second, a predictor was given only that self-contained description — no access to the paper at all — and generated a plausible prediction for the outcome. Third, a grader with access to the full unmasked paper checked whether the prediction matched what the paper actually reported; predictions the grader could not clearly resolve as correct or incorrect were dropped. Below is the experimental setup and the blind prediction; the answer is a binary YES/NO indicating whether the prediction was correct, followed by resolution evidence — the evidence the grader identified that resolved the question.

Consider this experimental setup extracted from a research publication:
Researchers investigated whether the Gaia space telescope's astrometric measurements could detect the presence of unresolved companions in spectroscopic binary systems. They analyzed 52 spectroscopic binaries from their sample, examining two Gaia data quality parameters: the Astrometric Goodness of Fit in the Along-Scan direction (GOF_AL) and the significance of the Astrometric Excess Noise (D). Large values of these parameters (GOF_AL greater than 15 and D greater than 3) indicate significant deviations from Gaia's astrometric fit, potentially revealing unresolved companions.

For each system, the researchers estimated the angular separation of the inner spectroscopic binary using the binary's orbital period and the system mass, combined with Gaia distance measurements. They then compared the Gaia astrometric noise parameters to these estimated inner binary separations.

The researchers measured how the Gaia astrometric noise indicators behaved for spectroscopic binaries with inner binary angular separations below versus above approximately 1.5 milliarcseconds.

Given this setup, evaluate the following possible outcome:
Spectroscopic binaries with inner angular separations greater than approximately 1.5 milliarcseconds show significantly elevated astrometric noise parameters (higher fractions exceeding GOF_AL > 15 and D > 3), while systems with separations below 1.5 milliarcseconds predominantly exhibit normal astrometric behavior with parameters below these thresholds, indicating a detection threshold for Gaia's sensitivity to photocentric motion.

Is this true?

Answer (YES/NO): YES